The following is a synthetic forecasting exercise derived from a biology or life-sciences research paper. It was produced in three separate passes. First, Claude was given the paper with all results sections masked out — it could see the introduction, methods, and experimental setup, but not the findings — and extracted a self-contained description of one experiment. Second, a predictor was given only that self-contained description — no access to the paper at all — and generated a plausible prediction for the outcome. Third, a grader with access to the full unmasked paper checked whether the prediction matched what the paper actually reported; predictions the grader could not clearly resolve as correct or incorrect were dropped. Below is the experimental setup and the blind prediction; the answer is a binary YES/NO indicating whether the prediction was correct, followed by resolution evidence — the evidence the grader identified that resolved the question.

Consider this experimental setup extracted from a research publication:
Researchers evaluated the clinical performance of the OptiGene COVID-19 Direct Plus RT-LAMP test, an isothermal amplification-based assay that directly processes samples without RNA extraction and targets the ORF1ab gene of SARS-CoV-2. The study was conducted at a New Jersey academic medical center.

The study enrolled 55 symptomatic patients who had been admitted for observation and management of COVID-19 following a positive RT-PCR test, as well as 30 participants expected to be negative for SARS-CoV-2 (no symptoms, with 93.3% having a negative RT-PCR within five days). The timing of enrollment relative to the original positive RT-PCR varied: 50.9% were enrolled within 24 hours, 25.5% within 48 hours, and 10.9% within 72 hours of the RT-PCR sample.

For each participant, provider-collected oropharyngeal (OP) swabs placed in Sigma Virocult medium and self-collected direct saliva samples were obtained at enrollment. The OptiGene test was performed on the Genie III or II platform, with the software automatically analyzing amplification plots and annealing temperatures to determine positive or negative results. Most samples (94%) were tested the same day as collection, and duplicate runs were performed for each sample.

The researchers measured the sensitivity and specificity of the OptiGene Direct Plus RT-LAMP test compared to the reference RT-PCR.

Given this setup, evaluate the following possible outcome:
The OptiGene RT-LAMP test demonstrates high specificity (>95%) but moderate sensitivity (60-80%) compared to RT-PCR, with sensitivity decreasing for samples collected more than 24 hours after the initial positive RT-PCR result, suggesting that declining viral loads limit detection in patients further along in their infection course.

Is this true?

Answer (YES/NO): NO